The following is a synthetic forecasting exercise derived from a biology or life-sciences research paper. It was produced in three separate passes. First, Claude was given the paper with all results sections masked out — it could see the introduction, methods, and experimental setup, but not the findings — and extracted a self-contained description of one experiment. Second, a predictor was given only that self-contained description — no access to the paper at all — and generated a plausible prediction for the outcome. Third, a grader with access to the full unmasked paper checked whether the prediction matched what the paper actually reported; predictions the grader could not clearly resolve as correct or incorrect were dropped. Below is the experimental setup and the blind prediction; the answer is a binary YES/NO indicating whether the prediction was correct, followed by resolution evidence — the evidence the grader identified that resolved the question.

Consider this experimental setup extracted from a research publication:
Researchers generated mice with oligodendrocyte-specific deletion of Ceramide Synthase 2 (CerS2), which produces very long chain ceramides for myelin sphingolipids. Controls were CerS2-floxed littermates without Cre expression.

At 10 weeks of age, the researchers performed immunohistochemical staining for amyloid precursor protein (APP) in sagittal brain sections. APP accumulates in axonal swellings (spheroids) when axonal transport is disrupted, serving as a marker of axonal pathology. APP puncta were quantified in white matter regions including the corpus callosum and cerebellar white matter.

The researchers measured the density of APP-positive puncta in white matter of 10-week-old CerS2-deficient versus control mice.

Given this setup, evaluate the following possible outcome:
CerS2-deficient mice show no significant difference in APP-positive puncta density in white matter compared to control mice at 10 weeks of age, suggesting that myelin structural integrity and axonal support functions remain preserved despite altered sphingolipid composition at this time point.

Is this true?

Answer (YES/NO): NO